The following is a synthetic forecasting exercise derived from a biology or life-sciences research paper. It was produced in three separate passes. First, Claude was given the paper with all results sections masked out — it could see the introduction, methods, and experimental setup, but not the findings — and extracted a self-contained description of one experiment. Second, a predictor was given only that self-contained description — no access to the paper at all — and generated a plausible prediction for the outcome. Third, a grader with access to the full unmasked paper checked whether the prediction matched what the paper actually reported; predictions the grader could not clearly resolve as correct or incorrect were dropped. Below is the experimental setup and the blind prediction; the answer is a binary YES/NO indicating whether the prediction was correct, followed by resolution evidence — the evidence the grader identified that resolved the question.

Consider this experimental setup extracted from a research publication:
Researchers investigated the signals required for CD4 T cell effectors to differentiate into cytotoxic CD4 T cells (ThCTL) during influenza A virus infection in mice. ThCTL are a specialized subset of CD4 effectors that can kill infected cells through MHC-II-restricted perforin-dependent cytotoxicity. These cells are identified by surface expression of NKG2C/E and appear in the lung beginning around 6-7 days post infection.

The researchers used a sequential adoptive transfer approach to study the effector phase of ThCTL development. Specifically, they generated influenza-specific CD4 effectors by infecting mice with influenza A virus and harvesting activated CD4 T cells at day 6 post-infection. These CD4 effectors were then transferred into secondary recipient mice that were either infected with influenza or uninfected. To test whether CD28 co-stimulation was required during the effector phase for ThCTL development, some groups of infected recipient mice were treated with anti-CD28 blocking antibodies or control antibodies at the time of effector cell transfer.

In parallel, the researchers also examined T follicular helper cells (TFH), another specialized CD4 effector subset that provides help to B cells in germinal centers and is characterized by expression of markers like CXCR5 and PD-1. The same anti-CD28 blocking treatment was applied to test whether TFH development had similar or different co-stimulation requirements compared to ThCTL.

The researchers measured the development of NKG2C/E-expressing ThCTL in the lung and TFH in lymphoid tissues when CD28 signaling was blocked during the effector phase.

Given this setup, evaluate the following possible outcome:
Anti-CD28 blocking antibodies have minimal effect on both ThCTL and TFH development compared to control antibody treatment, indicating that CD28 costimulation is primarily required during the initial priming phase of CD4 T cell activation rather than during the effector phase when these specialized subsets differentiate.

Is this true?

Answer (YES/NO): NO